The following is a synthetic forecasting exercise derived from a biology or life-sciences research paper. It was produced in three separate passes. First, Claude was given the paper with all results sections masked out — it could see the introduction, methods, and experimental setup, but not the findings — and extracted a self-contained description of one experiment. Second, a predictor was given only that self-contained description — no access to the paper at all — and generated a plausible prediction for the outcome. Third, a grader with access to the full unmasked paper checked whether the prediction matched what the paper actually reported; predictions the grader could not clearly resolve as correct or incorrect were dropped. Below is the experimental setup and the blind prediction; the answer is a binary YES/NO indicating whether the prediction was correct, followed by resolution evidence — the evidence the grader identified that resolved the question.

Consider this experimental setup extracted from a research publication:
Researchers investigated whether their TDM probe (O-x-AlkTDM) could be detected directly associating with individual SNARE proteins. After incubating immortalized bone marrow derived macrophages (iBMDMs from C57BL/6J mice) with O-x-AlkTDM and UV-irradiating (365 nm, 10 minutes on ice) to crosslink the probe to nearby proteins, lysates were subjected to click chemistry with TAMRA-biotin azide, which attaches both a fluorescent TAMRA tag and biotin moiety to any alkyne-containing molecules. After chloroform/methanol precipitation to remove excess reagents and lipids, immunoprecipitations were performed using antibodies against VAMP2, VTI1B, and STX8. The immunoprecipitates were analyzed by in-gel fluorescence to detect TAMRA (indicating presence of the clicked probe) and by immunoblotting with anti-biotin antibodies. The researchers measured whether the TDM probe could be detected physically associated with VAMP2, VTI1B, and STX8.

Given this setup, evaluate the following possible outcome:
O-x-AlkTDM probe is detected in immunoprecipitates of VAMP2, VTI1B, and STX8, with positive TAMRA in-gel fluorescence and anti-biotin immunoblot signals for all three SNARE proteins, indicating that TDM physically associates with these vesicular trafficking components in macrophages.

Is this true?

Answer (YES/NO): YES